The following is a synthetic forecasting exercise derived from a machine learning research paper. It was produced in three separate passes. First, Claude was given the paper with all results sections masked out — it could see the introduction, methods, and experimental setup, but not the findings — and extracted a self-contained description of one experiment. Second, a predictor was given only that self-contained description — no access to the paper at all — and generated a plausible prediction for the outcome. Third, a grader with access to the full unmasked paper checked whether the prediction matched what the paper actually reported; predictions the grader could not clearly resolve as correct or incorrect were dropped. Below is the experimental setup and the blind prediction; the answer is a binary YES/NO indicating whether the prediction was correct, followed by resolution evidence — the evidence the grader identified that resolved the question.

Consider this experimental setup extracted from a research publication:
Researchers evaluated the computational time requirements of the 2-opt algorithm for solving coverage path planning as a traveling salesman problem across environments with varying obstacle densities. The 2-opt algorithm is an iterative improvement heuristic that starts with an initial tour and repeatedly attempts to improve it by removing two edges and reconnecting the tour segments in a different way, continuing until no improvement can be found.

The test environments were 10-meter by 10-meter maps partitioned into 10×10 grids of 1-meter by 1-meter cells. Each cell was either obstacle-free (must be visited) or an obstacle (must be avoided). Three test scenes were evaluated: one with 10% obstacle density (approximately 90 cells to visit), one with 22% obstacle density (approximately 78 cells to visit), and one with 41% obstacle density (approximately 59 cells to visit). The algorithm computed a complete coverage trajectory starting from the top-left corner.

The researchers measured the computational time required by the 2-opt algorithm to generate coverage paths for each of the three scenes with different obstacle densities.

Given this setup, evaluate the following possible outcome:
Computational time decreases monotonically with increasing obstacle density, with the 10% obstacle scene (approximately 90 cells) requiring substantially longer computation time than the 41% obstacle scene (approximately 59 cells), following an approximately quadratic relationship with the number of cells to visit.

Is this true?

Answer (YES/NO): NO